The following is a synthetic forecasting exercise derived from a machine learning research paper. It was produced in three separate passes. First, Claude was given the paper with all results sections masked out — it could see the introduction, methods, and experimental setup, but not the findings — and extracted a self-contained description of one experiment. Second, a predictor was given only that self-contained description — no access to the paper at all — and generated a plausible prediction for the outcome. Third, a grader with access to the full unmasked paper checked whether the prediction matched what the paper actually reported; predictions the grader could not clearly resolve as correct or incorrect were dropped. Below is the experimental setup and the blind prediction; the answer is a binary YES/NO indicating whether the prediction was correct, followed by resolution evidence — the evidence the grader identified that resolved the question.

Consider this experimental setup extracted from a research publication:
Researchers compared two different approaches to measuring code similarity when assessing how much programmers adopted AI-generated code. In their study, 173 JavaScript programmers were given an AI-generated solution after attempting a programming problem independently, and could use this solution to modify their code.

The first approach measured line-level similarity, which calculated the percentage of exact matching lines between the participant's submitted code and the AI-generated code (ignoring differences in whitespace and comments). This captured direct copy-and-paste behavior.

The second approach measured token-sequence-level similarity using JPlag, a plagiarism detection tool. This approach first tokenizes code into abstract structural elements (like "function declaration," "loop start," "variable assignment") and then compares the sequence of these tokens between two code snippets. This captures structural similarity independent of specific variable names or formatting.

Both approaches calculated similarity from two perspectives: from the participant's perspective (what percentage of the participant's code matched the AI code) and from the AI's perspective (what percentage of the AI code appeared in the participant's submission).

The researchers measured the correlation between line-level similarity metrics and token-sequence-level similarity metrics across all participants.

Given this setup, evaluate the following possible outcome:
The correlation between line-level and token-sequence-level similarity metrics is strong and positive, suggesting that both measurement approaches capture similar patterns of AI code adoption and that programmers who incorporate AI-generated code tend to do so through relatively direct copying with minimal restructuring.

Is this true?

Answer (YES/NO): YES